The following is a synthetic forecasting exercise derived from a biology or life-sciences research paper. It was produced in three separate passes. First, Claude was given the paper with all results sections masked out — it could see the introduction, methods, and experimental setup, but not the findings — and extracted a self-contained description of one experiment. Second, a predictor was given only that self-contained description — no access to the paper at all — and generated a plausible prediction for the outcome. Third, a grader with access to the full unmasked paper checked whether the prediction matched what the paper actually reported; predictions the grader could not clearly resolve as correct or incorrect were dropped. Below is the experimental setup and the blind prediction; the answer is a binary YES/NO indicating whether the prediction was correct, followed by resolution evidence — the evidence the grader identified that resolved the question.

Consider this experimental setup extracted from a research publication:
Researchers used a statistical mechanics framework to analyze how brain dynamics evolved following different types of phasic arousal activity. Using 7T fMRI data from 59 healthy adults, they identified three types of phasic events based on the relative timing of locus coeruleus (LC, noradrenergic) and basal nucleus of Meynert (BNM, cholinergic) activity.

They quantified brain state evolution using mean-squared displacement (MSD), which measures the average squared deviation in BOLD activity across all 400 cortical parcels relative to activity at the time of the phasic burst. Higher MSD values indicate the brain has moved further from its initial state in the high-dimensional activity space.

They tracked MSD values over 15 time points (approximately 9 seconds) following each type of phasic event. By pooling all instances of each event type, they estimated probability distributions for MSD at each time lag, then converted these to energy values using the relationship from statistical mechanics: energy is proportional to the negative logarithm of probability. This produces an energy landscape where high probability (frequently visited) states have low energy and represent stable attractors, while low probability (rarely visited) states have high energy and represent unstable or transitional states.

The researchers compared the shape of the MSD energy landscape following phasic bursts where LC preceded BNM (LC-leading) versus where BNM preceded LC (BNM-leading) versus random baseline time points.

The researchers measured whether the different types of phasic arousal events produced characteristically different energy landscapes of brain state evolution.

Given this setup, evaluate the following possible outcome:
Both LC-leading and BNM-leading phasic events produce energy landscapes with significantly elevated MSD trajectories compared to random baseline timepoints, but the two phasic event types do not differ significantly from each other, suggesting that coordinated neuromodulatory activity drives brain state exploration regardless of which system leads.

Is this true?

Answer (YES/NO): NO